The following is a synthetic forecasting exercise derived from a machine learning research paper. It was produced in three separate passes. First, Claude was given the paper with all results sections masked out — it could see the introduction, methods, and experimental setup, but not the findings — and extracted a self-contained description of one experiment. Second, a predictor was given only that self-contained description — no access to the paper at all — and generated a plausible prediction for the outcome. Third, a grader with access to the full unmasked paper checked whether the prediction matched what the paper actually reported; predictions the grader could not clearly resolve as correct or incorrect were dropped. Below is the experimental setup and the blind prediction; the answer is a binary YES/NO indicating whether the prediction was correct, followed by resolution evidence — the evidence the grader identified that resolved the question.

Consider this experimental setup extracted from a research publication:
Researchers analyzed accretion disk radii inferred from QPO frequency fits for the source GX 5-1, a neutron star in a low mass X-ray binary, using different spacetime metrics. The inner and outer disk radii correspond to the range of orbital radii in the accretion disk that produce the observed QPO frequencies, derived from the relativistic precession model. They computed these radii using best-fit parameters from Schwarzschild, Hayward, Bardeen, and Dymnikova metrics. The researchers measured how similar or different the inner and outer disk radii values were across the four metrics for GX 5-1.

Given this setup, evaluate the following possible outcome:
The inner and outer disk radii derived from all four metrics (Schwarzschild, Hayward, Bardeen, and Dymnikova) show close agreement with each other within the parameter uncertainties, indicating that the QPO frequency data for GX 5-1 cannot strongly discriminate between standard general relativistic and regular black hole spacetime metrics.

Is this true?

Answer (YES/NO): YES